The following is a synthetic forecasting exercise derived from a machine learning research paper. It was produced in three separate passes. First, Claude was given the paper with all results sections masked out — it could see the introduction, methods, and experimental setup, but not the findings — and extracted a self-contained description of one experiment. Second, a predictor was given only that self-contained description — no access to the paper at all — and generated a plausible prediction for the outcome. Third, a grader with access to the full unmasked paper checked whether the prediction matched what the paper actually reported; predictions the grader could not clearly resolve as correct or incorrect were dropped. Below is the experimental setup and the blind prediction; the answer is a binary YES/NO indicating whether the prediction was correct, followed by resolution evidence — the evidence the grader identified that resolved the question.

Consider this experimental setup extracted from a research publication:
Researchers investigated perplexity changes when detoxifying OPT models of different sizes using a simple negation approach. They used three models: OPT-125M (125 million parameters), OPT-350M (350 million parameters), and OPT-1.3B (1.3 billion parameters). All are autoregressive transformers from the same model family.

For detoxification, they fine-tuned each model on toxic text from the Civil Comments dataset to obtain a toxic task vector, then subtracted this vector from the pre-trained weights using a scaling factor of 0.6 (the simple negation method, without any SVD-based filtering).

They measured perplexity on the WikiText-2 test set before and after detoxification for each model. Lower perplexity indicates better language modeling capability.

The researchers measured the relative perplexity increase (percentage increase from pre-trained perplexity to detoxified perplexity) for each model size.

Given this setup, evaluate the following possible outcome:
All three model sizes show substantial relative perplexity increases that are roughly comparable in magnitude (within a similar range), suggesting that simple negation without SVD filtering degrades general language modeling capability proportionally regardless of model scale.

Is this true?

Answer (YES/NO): NO